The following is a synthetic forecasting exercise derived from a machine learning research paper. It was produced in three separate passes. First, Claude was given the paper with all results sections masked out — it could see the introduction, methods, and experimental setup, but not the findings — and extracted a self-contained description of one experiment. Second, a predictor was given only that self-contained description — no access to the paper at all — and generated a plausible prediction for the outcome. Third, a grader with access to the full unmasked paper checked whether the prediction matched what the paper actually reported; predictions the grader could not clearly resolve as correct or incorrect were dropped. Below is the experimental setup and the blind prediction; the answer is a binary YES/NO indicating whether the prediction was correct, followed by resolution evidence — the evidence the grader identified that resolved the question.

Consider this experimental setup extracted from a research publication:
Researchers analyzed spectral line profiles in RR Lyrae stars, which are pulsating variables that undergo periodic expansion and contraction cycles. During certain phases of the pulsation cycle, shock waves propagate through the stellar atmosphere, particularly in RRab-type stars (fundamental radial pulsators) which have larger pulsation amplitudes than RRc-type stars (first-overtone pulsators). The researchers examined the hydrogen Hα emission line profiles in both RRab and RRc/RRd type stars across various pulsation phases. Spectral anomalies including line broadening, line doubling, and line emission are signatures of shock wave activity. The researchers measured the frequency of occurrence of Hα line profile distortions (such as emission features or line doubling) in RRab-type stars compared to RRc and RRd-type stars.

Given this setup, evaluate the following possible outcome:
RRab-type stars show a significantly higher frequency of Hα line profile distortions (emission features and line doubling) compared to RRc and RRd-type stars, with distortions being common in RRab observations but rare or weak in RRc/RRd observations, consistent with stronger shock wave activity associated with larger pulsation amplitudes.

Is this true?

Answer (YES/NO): YES